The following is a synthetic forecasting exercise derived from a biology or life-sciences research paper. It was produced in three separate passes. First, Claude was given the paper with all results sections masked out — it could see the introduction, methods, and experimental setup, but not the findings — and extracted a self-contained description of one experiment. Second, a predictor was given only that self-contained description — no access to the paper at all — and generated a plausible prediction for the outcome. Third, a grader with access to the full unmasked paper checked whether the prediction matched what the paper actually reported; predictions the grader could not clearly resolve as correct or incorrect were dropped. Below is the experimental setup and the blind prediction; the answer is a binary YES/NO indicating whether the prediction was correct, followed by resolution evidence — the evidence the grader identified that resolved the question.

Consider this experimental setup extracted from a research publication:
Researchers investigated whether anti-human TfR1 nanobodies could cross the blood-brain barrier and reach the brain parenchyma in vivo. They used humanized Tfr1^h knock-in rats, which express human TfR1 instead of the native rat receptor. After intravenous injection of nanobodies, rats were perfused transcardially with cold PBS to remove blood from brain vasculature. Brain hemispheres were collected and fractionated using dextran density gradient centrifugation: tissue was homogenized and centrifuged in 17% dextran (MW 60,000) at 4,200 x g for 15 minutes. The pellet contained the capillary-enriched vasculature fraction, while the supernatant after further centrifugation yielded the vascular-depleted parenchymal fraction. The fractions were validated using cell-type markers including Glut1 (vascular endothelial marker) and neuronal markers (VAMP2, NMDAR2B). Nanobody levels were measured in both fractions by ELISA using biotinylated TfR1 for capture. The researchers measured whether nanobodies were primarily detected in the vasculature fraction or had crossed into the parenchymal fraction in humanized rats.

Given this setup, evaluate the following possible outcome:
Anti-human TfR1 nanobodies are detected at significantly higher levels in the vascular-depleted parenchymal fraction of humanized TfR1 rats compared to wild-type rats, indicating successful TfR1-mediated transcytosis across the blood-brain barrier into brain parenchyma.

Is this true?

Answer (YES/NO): YES